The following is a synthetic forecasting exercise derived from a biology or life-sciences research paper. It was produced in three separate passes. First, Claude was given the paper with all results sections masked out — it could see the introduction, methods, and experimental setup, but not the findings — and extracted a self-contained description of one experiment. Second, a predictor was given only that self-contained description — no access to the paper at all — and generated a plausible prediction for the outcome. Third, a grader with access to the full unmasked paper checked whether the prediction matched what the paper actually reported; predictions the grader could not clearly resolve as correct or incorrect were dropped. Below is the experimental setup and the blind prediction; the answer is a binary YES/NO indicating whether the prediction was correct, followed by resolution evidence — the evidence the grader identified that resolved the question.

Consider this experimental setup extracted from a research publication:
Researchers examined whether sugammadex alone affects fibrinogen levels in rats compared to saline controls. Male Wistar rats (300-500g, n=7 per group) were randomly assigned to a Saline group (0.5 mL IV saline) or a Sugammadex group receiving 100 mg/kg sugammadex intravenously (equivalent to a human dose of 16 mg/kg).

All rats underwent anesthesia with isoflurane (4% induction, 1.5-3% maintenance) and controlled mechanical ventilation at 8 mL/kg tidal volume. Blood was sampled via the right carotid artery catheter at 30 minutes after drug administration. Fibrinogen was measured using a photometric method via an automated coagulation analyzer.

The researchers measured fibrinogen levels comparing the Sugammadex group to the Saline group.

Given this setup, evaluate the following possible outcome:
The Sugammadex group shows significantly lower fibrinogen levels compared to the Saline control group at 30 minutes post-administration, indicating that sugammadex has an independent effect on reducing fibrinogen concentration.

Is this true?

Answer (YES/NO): NO